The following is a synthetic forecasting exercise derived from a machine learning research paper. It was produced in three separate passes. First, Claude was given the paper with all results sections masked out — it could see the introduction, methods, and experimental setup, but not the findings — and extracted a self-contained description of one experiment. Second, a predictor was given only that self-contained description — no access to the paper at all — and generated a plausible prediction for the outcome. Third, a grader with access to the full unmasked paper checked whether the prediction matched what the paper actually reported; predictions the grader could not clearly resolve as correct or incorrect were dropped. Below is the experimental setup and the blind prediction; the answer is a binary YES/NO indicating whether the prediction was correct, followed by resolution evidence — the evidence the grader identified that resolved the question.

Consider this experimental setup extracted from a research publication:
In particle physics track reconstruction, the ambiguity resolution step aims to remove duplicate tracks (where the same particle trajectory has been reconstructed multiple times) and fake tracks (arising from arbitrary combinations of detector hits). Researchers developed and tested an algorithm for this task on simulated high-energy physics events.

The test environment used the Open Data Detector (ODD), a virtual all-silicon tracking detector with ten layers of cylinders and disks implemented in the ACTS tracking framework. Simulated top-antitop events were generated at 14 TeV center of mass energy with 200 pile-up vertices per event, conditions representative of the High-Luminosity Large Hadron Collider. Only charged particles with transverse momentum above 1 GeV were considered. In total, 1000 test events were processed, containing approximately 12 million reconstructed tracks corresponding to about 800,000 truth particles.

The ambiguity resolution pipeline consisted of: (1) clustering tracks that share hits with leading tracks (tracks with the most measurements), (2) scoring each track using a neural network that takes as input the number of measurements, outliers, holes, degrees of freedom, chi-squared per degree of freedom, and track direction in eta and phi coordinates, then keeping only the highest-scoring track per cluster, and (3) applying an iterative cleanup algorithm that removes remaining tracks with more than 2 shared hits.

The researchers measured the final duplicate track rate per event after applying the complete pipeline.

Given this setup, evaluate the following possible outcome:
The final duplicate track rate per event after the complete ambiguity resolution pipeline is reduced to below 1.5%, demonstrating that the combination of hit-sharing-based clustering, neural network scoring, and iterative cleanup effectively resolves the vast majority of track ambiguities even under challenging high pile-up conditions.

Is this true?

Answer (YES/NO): YES